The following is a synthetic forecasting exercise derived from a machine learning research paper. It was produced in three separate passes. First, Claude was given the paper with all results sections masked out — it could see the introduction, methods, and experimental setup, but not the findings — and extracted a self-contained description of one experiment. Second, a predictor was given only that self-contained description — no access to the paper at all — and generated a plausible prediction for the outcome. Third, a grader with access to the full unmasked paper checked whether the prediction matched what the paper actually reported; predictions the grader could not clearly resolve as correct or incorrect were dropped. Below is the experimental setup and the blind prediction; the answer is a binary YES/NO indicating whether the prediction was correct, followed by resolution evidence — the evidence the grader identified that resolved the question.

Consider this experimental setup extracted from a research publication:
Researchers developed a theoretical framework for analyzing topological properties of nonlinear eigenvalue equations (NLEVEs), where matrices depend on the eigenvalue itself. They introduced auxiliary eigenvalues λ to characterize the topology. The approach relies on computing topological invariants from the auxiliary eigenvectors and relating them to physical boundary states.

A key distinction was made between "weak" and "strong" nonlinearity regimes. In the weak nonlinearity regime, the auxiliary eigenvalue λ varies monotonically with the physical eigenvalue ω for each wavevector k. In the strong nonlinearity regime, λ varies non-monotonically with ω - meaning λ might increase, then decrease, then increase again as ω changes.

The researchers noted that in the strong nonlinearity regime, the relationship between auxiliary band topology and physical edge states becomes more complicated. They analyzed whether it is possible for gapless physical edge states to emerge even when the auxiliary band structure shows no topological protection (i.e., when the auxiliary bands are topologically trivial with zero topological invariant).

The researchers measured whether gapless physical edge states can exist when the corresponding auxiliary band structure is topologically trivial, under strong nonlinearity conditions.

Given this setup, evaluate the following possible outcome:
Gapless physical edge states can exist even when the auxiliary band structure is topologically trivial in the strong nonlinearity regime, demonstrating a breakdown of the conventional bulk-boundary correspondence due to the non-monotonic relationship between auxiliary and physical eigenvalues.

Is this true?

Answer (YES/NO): YES